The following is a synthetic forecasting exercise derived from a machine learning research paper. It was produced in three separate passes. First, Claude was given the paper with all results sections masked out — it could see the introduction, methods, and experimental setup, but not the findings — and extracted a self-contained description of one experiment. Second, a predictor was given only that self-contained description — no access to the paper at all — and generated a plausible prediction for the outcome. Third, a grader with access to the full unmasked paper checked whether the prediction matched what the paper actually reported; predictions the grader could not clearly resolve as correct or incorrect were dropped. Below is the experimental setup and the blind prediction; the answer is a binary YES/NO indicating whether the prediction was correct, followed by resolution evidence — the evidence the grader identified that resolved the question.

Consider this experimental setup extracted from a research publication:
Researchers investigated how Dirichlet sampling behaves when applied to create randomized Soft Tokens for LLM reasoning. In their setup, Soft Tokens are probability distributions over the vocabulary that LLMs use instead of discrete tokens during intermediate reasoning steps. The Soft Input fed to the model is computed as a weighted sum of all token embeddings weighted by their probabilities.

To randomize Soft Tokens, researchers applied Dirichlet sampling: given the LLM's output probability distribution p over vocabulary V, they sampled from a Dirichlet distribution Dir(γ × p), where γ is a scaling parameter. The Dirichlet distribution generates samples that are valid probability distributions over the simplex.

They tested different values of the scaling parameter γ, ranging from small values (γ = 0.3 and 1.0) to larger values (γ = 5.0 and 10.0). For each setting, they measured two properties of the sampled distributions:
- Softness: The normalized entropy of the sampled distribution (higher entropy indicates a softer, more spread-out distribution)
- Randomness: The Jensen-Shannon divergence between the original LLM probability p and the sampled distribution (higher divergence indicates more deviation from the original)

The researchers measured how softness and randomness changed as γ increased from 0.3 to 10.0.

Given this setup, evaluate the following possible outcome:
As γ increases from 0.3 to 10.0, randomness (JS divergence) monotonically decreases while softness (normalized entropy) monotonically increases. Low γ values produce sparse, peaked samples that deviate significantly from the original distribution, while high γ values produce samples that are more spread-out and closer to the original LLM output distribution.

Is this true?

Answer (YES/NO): YES